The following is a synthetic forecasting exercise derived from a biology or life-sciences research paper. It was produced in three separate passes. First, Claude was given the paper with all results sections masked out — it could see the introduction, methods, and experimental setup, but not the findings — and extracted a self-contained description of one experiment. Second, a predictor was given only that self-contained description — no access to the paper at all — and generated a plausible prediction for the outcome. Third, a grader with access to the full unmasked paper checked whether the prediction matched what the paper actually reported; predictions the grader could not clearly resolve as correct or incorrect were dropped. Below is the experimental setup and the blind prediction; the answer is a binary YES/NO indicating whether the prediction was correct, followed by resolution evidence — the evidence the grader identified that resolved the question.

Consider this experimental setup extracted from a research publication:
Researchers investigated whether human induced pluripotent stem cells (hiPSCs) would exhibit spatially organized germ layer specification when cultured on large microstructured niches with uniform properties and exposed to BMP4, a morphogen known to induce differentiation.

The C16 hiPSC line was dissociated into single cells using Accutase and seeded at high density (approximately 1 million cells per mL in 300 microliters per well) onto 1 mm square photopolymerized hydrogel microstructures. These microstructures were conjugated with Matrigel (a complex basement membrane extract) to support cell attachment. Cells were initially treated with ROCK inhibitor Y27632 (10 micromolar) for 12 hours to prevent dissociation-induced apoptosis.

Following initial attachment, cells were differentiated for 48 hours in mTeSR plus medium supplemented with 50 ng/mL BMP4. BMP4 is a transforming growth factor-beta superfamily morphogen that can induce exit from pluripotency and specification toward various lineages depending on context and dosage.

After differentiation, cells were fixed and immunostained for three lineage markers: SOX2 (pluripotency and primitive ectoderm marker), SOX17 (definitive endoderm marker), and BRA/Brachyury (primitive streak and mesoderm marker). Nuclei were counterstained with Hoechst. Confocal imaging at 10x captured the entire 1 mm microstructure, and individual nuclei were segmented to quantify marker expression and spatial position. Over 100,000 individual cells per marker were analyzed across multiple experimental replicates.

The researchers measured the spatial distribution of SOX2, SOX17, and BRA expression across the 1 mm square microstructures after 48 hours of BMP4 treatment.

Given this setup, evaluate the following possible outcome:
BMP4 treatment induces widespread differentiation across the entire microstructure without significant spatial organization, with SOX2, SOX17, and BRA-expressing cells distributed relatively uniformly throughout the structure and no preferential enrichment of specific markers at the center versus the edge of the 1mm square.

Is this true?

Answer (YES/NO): NO